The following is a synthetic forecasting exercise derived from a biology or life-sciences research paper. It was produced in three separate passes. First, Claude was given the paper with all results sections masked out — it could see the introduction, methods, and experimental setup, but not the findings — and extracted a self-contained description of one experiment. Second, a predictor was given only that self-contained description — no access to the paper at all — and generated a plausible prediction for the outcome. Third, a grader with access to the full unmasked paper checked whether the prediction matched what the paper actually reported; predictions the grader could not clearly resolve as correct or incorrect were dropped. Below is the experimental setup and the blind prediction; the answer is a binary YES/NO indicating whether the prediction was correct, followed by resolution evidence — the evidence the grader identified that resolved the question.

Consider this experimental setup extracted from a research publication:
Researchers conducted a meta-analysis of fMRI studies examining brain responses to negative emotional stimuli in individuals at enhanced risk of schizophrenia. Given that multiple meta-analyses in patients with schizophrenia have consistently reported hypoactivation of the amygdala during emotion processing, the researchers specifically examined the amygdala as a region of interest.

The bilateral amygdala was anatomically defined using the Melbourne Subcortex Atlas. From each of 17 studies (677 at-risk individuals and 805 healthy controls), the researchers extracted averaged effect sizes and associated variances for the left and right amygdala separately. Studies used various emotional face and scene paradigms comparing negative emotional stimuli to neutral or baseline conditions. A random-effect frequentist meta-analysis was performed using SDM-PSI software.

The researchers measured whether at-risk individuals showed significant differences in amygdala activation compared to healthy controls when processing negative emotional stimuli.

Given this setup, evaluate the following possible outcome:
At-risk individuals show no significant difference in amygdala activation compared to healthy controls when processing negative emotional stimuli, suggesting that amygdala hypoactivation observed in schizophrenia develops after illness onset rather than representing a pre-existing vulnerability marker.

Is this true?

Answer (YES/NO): YES